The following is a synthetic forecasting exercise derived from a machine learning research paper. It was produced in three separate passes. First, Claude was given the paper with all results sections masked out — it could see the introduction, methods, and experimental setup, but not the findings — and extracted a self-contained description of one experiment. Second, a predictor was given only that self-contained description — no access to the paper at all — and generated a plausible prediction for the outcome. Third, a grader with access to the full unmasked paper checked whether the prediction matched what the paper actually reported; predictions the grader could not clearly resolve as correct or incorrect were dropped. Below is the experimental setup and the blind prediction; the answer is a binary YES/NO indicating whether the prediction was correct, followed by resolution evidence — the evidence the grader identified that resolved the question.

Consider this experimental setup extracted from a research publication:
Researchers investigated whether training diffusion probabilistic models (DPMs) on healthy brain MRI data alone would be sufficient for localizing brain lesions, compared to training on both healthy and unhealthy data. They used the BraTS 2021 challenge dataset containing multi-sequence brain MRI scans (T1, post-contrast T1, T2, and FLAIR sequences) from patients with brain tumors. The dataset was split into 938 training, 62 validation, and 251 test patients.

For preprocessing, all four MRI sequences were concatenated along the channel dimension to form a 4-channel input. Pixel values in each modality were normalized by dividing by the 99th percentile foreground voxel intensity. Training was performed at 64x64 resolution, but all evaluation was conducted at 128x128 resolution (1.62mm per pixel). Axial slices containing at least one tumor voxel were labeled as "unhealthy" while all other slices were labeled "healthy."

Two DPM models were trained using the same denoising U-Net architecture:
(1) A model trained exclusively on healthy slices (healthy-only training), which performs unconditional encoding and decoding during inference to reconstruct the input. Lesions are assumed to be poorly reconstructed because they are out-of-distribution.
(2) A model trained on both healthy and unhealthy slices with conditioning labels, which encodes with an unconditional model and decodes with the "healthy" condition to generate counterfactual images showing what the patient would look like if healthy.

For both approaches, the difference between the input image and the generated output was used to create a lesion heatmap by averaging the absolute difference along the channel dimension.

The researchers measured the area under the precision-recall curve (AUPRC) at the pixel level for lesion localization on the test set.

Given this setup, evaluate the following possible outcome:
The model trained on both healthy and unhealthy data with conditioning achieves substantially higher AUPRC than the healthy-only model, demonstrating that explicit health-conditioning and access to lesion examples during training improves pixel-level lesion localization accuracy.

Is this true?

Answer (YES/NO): YES